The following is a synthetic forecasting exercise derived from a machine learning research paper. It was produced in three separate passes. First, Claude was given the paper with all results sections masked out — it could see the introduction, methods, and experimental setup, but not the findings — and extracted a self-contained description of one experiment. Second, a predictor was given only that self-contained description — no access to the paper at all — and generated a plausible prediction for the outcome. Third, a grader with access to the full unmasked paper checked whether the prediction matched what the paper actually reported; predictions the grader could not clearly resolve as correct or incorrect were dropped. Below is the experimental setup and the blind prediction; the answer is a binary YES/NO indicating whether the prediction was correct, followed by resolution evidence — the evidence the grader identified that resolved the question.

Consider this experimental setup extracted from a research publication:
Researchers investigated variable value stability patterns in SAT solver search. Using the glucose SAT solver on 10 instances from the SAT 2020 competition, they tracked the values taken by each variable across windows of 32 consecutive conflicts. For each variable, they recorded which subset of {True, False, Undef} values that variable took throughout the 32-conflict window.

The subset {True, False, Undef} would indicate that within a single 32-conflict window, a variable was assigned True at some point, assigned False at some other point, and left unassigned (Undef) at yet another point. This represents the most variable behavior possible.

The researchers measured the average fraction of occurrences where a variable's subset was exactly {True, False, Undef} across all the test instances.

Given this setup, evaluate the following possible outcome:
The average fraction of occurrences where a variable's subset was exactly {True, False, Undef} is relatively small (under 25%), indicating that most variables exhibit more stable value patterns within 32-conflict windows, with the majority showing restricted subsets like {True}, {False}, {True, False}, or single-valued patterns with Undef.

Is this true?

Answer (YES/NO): YES